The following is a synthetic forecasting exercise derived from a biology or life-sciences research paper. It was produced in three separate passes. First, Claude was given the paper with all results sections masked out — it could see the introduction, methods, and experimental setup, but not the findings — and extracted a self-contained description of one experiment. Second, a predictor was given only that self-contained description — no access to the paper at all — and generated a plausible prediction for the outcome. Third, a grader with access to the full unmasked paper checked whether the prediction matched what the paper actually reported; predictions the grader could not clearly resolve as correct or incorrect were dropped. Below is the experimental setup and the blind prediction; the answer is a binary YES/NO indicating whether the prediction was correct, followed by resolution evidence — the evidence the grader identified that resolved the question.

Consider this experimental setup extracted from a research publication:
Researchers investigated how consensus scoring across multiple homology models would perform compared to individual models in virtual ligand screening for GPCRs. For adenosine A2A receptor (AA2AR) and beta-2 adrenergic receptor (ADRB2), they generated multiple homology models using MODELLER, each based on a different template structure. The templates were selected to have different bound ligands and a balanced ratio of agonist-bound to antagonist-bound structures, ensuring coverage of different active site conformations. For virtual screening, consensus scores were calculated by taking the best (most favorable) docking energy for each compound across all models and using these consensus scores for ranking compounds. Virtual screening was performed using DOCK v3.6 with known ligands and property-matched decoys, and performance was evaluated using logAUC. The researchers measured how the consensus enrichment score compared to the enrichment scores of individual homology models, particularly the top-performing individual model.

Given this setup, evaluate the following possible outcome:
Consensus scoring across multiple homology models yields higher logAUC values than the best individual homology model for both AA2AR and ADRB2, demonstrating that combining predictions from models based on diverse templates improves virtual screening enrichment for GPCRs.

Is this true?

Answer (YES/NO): NO